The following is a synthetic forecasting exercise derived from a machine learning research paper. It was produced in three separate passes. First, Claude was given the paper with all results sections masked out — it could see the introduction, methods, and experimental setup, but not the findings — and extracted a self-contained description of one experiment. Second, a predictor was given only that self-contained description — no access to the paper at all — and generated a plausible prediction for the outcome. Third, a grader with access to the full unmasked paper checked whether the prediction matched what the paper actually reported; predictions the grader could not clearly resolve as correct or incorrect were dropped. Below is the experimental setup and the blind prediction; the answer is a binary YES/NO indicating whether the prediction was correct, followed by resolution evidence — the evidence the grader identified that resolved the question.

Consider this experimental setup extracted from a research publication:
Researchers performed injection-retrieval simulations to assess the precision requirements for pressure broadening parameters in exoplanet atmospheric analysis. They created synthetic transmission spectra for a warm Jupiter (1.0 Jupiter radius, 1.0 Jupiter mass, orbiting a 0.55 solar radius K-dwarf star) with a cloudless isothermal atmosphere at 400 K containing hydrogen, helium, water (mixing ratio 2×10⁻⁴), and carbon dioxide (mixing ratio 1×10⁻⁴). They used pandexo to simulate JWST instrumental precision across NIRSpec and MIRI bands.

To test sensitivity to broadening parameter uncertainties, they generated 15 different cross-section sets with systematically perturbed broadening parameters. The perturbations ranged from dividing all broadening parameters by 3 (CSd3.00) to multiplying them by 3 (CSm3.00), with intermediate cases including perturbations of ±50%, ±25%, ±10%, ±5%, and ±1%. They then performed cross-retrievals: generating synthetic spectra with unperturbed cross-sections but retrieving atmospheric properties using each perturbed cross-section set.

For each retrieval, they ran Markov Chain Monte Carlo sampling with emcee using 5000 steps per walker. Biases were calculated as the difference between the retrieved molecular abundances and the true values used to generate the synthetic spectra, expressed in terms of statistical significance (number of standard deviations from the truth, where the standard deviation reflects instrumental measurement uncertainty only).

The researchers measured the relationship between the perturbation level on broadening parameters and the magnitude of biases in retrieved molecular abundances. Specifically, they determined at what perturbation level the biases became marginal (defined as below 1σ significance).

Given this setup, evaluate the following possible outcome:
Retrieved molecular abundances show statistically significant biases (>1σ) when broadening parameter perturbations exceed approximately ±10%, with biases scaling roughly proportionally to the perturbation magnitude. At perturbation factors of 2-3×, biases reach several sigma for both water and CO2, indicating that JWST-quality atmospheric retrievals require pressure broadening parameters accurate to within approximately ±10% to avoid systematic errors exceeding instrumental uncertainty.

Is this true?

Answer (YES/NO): YES